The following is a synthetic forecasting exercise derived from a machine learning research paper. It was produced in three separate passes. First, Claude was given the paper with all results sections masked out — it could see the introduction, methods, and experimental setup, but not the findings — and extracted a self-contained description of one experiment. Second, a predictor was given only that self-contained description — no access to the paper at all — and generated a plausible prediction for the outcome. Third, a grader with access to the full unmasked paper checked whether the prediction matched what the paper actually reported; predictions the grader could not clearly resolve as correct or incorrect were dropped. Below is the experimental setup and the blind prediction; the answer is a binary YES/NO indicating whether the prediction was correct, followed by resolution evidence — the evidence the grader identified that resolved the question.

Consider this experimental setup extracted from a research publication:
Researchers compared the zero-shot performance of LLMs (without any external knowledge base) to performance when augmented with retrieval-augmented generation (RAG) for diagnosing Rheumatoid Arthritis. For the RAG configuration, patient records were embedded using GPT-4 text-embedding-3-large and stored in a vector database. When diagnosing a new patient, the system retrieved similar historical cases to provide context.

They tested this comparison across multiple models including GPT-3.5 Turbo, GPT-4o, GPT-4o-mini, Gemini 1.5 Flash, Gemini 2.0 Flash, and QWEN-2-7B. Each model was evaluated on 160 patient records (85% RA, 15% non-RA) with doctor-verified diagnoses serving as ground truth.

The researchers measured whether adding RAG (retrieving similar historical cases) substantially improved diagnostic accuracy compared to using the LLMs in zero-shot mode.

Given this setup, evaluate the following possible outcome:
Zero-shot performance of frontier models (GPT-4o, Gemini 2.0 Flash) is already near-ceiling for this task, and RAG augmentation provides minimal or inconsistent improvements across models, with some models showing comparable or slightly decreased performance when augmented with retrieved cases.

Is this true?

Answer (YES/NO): NO